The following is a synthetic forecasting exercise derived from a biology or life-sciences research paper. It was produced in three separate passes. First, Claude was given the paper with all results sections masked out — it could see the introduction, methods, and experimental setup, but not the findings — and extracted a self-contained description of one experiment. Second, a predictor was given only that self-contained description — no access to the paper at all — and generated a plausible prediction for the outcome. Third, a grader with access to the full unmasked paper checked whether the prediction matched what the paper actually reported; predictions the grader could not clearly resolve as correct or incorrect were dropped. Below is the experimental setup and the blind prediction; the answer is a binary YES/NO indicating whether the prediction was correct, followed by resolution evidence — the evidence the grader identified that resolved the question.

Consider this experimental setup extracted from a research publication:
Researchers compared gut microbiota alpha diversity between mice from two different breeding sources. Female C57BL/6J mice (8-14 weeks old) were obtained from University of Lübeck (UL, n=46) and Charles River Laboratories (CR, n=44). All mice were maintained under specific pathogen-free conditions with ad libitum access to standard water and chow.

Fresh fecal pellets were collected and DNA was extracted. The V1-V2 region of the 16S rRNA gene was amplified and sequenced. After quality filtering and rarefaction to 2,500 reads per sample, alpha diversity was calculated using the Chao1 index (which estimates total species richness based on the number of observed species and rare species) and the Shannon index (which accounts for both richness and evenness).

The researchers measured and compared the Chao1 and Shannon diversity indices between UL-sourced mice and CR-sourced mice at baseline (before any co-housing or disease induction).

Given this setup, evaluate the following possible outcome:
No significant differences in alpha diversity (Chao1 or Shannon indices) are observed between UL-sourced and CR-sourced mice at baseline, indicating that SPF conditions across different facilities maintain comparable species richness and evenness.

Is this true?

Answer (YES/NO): NO